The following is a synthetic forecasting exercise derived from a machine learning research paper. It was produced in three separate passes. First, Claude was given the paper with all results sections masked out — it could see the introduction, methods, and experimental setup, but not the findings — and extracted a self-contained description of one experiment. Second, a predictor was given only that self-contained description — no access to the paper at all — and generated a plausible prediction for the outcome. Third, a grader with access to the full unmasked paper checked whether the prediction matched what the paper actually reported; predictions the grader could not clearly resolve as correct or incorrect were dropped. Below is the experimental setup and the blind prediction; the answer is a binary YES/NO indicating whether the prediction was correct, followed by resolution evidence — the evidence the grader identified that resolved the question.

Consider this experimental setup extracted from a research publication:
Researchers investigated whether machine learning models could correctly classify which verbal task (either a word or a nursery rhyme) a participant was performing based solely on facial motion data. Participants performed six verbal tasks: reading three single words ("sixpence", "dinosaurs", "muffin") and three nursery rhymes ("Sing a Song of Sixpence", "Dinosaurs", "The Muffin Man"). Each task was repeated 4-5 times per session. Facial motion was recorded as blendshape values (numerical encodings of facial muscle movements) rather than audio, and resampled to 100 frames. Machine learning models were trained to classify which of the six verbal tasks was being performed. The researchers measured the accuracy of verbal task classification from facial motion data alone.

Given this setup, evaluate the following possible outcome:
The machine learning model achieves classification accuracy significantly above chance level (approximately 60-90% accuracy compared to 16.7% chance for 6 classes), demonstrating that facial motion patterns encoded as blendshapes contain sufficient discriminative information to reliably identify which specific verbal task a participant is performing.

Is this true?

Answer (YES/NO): NO